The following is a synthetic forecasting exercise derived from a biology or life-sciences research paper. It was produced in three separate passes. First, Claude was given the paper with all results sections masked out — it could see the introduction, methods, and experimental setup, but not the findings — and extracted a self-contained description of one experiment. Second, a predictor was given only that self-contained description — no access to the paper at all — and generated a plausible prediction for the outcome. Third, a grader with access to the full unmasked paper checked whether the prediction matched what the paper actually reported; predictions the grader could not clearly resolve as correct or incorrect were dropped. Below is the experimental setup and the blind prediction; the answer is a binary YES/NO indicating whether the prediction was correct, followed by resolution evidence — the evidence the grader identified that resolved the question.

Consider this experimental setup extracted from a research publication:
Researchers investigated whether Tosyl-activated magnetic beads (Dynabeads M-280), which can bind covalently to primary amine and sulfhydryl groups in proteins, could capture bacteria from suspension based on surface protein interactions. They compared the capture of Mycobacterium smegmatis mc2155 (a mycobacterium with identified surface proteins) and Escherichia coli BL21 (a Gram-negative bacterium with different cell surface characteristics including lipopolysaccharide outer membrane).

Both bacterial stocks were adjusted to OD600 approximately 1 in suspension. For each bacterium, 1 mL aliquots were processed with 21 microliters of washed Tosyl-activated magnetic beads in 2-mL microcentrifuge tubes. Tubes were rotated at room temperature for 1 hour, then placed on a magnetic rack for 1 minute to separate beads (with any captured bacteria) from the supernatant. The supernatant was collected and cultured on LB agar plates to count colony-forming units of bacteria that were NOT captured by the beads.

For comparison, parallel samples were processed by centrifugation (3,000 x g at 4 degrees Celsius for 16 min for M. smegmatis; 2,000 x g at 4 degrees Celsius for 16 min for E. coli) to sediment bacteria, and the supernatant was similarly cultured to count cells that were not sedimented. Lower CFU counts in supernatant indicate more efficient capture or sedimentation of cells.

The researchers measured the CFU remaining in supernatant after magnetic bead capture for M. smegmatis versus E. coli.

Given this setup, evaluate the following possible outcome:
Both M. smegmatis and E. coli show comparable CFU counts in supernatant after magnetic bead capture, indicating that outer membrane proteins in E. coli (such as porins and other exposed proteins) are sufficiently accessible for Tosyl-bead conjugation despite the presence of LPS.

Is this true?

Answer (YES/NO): NO